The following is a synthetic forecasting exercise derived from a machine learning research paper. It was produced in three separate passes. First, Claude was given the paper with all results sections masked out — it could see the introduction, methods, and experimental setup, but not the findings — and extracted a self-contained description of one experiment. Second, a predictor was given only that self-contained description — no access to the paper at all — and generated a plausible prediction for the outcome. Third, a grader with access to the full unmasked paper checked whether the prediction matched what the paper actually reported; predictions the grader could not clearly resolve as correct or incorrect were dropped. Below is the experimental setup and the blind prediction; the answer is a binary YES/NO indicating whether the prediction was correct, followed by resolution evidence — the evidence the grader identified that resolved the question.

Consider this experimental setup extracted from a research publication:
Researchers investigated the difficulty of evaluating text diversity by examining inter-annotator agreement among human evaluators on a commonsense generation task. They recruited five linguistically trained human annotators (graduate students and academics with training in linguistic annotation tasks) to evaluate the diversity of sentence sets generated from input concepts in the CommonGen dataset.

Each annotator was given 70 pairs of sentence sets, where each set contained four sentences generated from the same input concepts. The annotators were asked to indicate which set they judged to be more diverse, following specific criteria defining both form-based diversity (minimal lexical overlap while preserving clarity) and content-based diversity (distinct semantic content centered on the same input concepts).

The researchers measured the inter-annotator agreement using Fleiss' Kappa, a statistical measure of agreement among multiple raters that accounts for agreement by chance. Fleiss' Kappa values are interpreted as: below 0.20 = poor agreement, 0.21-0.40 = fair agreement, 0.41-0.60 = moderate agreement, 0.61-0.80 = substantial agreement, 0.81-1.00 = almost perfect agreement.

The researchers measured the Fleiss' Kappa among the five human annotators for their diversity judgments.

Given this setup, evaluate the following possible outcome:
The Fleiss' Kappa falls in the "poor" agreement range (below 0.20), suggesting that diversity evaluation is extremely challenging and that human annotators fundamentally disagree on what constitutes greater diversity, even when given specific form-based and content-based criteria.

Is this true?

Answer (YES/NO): NO